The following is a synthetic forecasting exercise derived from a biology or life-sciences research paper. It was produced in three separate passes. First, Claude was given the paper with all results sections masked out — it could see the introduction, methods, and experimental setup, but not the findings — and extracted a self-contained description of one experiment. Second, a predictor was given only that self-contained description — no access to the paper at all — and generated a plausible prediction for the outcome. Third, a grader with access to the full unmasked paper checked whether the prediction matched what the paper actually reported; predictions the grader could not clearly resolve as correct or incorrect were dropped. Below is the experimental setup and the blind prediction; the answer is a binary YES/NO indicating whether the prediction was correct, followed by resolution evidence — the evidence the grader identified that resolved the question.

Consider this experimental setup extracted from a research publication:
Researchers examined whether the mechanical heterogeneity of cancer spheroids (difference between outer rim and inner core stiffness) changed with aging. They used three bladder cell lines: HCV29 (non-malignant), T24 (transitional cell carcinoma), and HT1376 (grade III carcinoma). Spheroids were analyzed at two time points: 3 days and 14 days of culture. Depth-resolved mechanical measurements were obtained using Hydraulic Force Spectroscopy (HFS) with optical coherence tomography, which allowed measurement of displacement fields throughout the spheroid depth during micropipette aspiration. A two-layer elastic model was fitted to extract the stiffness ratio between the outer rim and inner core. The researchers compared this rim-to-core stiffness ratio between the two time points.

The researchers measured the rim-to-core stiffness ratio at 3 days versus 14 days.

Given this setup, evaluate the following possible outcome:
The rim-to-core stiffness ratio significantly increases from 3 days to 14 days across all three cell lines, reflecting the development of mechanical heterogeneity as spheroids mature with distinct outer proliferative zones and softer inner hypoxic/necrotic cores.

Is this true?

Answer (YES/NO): NO